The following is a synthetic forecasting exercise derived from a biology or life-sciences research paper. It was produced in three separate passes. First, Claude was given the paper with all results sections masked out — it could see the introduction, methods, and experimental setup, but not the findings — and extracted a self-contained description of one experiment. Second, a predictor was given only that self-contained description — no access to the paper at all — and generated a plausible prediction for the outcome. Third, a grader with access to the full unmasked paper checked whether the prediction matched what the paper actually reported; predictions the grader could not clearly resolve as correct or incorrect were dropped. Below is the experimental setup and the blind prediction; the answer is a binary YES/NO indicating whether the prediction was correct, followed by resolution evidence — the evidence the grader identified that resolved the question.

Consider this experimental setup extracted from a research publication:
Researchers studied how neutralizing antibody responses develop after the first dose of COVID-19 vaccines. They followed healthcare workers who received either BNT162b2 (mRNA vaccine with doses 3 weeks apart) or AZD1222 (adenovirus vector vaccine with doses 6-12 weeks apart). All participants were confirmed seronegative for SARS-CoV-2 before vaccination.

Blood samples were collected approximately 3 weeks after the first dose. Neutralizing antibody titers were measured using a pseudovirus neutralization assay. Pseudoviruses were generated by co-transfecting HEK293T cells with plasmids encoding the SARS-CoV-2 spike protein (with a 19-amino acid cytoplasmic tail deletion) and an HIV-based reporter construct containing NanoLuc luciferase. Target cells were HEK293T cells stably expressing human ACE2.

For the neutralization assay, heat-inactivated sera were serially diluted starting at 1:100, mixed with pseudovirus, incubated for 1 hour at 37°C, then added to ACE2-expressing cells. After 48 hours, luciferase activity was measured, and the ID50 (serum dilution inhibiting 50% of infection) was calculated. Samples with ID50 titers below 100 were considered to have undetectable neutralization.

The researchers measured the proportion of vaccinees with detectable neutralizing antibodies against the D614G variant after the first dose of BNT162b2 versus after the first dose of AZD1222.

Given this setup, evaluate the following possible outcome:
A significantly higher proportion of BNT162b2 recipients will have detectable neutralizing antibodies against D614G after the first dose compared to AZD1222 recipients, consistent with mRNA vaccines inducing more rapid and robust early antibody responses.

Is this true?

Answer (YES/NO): NO